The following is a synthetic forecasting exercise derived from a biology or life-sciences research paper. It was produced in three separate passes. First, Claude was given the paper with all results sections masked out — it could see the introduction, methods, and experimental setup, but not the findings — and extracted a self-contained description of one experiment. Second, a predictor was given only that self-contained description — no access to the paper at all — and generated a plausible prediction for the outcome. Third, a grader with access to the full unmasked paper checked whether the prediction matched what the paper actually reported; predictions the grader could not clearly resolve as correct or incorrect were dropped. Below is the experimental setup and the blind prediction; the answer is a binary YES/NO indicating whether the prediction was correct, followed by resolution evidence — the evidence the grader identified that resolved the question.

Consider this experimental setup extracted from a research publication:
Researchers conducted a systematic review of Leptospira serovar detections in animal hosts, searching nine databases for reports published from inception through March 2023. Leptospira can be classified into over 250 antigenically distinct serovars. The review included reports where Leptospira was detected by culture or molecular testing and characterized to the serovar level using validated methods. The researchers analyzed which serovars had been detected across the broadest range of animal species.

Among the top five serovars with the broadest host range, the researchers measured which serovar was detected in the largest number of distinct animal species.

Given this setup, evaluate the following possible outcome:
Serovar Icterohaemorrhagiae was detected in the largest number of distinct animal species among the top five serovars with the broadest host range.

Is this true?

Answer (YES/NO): NO